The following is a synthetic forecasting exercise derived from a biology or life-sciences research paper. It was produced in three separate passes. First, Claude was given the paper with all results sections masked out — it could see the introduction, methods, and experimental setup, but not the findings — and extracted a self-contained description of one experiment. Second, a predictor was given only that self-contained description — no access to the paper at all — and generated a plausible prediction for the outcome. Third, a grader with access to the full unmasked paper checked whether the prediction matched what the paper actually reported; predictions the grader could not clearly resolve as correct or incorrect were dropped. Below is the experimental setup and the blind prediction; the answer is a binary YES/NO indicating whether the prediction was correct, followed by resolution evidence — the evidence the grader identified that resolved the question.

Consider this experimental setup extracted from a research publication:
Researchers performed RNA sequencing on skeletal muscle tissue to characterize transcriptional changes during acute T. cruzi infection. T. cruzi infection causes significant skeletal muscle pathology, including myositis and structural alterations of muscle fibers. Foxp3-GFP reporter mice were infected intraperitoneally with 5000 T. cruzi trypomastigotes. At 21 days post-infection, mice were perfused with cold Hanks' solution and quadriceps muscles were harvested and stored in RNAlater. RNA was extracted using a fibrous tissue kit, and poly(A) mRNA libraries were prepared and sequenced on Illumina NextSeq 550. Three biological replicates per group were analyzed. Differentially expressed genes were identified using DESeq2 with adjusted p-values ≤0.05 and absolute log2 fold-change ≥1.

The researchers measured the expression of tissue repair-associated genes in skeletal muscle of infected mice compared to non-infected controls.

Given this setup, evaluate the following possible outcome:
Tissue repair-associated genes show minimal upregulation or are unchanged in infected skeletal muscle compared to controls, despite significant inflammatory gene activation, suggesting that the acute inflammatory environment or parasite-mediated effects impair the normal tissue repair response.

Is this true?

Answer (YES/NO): NO